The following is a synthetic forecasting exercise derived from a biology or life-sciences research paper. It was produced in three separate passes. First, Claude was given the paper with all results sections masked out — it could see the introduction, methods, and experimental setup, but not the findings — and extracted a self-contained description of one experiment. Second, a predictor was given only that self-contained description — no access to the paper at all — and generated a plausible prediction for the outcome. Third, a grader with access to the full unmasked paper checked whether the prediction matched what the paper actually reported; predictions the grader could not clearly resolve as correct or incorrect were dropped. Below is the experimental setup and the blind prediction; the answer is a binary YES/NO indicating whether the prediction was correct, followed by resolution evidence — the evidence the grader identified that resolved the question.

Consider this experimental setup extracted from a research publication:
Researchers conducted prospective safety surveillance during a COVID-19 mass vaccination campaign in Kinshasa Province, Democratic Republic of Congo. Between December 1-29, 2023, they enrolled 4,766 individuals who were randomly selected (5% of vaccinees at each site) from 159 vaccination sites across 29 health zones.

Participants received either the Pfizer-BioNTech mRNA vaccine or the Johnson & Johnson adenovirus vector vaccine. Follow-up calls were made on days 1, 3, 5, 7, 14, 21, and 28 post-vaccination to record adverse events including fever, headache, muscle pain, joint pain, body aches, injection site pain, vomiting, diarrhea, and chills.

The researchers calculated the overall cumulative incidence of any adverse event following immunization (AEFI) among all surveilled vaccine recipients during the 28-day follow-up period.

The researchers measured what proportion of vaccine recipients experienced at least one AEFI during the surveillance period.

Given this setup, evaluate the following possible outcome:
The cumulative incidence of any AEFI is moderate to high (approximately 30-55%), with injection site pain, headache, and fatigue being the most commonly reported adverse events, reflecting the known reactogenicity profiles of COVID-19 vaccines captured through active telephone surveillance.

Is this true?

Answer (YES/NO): NO